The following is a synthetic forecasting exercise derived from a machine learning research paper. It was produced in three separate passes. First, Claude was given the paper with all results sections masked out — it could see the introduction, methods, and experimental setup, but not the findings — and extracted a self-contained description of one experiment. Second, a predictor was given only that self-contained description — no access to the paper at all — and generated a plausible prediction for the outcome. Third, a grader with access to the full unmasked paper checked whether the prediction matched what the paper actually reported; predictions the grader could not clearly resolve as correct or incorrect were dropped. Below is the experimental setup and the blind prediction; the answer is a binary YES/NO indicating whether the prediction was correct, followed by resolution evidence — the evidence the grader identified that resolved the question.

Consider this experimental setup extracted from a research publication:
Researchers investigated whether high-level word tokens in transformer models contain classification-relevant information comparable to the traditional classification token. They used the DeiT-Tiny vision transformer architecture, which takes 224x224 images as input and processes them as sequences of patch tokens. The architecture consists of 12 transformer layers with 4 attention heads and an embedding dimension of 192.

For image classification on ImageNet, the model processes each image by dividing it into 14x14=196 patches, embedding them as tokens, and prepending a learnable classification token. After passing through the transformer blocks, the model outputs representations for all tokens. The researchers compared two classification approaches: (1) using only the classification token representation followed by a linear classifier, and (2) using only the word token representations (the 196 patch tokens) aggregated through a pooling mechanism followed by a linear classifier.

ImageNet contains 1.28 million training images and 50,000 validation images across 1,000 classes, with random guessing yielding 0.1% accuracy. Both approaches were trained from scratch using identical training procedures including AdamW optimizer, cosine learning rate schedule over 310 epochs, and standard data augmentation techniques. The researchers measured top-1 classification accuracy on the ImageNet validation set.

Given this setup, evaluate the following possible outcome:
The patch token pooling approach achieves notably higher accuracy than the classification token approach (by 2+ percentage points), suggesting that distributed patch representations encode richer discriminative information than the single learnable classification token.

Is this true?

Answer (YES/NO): YES